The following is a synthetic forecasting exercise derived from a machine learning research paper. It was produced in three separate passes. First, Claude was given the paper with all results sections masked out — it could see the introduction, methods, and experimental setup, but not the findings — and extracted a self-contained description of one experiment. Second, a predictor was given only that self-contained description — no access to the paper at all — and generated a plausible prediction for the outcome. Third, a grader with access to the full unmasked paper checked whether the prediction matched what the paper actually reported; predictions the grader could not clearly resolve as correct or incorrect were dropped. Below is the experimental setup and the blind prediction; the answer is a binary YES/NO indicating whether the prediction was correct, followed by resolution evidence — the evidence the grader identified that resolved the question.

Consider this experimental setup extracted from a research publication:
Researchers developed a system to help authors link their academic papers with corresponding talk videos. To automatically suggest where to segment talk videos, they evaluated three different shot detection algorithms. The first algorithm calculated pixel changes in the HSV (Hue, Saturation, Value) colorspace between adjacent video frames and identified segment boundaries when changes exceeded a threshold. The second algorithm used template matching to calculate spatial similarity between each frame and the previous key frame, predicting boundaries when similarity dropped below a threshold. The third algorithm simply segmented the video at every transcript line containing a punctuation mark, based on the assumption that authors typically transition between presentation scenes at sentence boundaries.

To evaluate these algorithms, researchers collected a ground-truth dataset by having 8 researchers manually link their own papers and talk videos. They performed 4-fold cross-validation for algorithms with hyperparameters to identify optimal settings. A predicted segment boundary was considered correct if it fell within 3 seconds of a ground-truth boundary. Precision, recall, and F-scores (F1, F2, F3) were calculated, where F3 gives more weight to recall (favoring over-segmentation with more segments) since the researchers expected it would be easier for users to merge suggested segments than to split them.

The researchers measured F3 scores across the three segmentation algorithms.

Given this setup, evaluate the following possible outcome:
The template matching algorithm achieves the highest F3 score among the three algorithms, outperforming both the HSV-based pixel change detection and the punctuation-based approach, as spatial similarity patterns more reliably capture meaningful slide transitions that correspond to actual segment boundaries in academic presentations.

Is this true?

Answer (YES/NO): NO